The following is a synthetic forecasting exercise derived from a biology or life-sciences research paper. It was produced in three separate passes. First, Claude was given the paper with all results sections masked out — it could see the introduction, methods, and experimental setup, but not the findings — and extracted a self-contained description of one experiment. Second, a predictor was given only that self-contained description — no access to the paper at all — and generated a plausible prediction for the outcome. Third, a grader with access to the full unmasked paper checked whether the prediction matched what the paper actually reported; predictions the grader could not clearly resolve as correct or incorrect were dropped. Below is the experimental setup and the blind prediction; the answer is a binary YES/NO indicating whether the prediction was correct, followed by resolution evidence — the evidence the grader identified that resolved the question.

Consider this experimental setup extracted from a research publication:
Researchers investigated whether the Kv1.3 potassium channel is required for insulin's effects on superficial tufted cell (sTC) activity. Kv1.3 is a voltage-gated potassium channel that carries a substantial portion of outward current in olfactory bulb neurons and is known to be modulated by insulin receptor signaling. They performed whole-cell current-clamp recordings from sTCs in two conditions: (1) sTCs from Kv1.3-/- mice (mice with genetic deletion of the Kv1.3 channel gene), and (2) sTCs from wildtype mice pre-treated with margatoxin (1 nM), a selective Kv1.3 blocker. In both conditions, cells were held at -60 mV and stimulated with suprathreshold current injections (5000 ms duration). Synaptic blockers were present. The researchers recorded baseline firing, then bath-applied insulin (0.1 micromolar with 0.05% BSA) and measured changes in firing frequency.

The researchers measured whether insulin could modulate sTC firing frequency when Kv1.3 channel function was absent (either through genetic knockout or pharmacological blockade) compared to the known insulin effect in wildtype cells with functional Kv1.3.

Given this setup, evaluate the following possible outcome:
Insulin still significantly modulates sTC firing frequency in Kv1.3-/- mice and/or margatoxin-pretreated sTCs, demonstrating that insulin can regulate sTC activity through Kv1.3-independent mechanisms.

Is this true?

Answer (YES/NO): NO